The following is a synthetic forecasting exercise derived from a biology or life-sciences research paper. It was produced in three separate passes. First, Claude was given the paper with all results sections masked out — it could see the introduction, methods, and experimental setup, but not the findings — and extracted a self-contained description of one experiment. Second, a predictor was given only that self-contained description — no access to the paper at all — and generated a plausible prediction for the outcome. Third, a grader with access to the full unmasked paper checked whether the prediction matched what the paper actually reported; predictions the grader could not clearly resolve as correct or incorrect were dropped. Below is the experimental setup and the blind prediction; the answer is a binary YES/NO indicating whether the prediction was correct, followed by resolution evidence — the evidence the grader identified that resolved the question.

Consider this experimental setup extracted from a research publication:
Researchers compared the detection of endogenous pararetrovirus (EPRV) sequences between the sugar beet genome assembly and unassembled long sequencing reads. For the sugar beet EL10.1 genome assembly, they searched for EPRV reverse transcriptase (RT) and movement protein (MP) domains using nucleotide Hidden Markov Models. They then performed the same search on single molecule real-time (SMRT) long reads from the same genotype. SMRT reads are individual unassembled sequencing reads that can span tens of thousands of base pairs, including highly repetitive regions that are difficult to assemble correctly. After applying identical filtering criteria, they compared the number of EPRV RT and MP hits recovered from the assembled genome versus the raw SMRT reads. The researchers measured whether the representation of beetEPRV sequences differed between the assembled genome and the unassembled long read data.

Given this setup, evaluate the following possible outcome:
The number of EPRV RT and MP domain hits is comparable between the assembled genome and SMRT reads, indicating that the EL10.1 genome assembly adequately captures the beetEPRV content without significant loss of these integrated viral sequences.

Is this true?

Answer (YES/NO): NO